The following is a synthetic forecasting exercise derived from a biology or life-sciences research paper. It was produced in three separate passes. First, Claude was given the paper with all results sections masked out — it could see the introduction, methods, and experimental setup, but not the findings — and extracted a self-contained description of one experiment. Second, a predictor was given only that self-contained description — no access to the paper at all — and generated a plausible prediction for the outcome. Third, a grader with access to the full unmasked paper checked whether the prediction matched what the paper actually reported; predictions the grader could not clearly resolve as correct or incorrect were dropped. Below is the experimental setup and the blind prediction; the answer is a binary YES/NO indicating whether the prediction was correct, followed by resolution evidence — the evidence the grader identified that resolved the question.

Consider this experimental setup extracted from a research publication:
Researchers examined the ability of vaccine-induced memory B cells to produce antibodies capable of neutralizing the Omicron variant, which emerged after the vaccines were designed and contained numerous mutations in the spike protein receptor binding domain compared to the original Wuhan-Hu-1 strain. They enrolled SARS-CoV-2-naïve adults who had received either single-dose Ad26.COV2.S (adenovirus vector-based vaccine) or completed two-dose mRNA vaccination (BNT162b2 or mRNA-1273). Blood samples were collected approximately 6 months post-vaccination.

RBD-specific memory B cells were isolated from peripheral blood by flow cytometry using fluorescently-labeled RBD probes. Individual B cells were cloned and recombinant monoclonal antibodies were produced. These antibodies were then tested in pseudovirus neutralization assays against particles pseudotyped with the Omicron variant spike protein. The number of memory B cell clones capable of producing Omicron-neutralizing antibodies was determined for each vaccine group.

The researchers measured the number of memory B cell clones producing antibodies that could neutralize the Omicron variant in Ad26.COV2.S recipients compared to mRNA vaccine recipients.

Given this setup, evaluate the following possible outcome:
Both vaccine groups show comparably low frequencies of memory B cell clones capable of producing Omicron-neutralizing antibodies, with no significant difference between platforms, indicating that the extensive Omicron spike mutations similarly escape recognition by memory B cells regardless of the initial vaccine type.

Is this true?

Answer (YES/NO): NO